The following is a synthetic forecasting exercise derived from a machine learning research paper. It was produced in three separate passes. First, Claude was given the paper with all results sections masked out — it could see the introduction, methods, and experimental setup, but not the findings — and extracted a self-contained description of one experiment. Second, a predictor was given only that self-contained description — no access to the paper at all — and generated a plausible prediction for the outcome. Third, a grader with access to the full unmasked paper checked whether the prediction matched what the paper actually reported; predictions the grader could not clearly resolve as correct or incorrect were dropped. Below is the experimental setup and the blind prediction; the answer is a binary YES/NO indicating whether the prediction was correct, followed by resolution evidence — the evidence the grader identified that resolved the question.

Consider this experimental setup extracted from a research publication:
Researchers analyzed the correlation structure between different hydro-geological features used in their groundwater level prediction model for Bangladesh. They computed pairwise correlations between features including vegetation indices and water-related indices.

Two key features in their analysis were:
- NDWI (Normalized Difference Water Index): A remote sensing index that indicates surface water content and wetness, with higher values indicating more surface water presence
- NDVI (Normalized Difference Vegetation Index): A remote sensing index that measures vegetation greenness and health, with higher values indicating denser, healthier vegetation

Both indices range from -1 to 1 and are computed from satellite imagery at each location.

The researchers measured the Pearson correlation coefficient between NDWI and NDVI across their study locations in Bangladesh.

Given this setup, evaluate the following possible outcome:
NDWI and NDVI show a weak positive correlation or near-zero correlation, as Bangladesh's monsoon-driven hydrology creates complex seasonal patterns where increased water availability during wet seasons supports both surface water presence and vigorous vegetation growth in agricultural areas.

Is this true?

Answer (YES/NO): NO